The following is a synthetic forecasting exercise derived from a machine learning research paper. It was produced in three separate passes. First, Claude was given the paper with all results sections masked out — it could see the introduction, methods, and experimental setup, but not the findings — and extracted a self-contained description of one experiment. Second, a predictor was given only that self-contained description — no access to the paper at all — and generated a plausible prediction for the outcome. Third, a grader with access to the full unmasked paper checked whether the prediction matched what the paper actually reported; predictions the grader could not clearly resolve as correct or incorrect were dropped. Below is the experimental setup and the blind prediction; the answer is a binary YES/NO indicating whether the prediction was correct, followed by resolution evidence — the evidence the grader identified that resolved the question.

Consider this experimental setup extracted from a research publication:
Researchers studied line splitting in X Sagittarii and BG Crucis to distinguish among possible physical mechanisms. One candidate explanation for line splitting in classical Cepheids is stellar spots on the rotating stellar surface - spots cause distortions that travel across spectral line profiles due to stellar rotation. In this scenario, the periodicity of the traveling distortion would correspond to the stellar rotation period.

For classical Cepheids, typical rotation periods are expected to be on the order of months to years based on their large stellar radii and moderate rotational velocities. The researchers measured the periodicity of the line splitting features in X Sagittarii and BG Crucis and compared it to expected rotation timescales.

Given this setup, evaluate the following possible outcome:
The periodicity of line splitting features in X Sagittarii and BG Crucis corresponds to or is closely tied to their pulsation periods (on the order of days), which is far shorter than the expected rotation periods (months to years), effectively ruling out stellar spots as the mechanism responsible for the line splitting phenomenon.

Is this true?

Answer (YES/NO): NO